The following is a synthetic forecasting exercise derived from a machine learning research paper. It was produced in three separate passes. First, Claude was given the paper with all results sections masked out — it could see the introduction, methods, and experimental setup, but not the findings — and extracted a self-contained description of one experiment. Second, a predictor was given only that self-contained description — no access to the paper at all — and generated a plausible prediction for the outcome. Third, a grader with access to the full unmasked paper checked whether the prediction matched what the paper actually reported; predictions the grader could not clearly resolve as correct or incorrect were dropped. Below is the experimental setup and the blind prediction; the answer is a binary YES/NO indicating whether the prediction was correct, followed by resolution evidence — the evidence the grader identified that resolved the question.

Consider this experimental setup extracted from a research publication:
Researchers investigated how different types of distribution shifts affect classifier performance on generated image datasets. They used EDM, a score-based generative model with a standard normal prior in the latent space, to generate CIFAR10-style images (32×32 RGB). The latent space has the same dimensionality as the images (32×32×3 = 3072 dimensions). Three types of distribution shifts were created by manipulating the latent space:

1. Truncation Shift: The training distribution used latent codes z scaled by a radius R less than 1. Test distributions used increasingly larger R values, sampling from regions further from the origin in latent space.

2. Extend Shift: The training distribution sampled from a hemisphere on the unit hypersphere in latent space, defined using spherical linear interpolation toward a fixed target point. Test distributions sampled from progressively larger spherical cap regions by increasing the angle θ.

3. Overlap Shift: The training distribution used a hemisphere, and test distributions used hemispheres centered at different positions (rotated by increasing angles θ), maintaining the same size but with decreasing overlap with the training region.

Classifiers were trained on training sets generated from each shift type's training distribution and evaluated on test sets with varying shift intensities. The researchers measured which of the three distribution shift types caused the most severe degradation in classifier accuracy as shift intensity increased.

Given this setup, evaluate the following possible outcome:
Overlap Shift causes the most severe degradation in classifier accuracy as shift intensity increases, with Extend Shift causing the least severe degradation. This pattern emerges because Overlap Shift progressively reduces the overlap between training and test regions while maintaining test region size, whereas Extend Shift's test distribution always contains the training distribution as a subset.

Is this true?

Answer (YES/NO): NO